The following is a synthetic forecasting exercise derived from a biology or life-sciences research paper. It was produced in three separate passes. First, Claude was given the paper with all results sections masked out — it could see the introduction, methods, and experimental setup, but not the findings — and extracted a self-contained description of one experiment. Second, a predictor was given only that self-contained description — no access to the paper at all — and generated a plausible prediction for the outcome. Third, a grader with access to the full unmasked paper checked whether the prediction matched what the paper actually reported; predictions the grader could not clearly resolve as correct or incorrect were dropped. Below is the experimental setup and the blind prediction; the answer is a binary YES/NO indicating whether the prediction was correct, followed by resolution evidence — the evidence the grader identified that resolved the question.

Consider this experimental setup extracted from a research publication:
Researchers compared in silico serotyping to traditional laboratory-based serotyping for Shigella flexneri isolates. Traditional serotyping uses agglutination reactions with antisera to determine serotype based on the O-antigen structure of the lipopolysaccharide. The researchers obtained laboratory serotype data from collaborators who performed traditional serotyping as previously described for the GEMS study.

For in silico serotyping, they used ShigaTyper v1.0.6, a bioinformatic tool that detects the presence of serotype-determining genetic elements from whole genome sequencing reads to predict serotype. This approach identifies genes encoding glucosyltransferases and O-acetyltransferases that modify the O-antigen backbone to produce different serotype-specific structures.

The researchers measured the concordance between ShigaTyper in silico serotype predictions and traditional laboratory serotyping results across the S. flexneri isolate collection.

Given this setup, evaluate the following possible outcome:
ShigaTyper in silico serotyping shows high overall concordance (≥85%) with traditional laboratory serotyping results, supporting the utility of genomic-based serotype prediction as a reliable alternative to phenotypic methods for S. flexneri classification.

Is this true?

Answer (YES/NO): NO